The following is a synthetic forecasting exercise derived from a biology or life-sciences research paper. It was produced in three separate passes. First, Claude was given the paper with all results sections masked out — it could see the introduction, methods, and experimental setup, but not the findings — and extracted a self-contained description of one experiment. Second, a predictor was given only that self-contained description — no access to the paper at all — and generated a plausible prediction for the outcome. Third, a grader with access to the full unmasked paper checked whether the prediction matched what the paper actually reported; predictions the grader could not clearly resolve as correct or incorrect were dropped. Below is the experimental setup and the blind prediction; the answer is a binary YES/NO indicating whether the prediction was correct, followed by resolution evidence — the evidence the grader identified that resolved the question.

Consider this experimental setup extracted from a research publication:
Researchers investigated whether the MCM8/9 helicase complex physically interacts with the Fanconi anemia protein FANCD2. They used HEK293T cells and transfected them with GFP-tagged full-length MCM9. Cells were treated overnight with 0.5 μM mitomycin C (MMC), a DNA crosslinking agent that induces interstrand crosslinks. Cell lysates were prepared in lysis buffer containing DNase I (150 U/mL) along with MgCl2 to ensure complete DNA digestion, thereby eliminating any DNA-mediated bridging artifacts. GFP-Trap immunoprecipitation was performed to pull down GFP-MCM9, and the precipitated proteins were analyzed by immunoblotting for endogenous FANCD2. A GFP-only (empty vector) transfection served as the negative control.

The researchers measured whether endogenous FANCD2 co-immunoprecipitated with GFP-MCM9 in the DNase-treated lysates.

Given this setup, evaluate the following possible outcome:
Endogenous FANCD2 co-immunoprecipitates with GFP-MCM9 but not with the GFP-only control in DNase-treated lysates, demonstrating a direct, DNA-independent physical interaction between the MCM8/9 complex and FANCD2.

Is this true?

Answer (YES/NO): YES